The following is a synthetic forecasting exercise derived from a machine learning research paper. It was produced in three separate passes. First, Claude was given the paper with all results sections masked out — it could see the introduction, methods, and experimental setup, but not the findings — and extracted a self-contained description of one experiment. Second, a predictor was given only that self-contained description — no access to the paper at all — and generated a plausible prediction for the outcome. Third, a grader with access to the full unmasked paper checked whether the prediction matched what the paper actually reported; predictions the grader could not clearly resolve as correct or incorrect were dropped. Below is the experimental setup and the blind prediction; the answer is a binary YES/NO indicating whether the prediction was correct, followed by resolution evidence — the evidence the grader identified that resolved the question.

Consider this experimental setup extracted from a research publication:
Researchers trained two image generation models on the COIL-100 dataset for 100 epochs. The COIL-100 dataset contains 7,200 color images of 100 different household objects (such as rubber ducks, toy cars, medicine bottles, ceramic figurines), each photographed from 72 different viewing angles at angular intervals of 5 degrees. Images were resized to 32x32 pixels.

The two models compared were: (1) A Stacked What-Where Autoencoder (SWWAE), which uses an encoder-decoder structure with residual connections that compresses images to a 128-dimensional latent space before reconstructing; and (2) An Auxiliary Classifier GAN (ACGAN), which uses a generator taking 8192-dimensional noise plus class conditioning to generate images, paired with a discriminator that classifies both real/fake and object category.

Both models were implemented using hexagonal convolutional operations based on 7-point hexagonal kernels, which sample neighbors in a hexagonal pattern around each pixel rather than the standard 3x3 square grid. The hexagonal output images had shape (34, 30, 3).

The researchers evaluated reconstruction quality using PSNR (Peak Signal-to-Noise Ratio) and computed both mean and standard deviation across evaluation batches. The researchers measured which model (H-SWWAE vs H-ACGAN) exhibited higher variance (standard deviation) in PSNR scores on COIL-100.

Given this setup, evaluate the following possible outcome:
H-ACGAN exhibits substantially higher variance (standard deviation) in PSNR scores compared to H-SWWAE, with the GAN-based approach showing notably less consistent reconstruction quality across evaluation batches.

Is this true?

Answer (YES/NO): YES